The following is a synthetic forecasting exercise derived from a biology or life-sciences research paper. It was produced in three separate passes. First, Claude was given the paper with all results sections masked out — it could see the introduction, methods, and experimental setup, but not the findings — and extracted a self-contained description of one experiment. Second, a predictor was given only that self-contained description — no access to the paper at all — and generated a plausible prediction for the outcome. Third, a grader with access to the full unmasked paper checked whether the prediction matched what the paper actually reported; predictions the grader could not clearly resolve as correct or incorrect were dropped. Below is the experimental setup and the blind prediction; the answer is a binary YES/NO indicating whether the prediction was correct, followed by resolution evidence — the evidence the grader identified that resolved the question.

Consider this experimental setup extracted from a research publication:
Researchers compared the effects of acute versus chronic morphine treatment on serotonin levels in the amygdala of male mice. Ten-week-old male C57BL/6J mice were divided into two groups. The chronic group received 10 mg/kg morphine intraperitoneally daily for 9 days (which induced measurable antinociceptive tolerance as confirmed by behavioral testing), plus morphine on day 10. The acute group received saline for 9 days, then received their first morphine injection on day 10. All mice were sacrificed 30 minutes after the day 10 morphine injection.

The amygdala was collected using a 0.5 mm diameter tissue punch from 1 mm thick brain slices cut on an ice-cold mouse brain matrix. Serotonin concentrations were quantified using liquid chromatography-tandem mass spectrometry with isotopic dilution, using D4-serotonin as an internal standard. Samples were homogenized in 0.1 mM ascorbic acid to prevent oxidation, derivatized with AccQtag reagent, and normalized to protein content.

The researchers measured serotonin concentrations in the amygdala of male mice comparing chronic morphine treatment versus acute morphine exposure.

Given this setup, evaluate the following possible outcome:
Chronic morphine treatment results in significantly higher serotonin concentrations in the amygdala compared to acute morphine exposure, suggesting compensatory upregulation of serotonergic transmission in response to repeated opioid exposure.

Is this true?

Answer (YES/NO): NO